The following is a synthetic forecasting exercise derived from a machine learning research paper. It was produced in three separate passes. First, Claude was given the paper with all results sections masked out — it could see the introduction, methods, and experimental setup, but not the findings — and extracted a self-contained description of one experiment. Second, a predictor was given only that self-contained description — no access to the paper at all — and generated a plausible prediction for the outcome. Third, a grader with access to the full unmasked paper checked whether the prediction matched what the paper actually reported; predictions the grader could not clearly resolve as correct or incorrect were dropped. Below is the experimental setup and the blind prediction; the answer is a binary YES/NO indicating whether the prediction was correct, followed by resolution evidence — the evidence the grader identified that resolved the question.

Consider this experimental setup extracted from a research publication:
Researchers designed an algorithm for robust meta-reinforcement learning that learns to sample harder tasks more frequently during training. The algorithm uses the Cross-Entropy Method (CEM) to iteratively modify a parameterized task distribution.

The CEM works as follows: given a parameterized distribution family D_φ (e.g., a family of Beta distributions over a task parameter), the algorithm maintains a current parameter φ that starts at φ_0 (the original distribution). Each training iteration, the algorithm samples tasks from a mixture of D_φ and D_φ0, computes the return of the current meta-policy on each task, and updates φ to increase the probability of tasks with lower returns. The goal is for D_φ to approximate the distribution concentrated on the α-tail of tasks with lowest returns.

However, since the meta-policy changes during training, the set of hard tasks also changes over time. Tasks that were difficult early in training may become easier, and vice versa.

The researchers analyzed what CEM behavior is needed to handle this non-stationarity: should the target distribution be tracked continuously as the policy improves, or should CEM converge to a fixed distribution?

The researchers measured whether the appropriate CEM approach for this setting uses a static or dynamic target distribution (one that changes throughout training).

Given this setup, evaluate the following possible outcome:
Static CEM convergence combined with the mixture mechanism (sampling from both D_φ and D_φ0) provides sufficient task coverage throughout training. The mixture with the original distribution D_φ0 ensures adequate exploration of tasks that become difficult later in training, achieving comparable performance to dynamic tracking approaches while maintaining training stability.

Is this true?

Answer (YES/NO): NO